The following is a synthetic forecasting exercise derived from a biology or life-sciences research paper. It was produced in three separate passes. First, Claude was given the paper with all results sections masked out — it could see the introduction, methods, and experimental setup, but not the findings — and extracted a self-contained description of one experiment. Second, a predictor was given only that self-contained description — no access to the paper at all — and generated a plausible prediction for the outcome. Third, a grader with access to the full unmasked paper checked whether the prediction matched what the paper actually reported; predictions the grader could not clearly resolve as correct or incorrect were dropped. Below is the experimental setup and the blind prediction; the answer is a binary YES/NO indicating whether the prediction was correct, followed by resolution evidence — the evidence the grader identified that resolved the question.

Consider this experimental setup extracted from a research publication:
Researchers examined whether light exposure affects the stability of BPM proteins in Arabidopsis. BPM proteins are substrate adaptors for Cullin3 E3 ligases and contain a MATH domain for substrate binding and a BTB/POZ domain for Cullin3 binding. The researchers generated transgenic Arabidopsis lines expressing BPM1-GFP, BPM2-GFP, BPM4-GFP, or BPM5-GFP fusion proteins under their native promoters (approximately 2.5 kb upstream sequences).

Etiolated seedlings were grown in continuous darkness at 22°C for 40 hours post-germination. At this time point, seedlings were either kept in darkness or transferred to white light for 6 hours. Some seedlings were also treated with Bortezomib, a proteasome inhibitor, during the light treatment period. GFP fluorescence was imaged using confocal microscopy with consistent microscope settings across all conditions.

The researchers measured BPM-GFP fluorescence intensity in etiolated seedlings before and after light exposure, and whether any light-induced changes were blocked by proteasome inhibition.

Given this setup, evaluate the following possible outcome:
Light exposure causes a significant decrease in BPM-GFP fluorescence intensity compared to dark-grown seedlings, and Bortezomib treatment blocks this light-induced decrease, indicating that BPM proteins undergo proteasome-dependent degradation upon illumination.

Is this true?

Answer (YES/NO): NO